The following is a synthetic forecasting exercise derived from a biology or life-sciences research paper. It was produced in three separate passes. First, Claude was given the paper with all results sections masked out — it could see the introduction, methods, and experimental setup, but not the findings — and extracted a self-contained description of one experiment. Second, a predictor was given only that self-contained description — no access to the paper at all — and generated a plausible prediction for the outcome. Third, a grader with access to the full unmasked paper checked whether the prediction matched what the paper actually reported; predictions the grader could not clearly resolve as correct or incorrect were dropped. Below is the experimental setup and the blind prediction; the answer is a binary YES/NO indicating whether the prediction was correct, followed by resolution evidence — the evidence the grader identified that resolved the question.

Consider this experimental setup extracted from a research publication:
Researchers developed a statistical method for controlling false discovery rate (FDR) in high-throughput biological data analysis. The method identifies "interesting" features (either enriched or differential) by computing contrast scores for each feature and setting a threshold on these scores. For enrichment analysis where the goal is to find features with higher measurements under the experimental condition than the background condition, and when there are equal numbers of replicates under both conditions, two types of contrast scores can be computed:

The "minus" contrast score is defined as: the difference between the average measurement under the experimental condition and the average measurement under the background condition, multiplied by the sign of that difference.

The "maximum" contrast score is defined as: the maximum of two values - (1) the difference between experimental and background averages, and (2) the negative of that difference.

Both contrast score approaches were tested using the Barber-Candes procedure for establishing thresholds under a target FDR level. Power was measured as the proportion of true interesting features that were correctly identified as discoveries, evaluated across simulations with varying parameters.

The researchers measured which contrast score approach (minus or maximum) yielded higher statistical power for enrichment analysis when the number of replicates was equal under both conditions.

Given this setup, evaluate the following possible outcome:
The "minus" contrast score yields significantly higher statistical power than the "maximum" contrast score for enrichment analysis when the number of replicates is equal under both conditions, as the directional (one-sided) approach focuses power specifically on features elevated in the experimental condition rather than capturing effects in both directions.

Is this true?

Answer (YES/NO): YES